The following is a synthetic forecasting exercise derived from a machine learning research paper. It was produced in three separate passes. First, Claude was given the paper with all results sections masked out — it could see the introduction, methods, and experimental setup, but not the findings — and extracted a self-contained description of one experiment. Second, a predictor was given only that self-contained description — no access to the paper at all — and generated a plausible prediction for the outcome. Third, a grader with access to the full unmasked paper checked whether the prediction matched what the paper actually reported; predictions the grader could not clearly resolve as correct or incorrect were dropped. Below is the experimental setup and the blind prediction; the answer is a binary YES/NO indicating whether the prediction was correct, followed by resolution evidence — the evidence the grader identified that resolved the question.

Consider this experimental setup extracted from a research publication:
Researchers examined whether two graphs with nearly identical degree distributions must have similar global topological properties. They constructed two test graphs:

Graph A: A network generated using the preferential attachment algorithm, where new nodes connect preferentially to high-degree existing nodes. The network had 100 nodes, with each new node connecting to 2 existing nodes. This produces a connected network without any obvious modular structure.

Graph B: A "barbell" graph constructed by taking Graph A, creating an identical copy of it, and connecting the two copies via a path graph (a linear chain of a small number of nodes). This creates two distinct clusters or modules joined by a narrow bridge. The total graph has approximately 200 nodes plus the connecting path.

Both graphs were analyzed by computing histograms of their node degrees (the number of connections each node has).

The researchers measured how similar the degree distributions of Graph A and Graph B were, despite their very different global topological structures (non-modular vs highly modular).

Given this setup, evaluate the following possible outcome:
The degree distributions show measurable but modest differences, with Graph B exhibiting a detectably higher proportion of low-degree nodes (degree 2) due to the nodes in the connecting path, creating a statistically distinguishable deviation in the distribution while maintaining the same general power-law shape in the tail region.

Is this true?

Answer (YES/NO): NO